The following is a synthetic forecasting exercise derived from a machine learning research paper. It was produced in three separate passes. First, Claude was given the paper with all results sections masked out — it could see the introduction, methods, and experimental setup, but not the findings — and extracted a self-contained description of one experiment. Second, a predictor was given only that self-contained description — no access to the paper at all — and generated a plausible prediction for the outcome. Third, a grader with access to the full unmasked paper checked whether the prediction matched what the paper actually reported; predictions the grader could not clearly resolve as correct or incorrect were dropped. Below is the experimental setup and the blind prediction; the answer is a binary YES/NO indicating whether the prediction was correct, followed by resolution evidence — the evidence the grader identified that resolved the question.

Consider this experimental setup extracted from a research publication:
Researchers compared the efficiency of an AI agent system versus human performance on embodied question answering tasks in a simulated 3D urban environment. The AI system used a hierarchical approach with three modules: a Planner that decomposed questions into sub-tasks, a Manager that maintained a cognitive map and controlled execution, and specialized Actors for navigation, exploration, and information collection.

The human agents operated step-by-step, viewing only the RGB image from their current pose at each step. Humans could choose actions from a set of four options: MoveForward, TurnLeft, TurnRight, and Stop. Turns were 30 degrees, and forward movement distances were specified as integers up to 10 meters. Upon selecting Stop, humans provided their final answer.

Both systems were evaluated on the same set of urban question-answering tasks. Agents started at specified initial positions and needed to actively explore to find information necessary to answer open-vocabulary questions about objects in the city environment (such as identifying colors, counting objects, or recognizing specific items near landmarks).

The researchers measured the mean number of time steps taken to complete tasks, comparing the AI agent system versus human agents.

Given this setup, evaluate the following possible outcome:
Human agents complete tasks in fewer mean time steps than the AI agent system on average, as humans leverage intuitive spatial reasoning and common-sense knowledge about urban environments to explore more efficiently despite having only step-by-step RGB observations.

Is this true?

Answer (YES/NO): YES